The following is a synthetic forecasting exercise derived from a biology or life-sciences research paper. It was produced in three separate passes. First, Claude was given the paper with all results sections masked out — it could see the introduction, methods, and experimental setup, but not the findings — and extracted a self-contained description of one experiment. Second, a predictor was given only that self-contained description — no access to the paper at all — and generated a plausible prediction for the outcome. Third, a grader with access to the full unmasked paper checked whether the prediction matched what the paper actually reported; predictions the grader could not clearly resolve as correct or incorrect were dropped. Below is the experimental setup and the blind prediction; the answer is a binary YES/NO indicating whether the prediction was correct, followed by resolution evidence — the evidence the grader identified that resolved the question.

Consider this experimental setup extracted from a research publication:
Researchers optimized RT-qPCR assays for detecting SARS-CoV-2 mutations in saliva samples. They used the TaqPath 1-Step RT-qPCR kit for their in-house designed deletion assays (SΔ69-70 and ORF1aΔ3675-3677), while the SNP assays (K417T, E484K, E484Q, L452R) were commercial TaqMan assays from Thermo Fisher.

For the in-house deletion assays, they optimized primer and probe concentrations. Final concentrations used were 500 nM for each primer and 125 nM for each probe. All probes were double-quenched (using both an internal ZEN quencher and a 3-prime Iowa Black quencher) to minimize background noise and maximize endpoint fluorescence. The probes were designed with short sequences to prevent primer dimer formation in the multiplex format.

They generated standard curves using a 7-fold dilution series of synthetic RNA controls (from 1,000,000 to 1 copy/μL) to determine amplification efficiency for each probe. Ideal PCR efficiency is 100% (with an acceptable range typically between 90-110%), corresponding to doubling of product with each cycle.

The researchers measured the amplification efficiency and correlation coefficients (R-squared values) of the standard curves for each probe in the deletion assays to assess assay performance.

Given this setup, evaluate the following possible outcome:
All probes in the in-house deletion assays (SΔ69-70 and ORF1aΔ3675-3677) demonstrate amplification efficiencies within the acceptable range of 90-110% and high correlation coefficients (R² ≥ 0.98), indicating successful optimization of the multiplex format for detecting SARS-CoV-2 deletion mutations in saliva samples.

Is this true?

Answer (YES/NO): NO